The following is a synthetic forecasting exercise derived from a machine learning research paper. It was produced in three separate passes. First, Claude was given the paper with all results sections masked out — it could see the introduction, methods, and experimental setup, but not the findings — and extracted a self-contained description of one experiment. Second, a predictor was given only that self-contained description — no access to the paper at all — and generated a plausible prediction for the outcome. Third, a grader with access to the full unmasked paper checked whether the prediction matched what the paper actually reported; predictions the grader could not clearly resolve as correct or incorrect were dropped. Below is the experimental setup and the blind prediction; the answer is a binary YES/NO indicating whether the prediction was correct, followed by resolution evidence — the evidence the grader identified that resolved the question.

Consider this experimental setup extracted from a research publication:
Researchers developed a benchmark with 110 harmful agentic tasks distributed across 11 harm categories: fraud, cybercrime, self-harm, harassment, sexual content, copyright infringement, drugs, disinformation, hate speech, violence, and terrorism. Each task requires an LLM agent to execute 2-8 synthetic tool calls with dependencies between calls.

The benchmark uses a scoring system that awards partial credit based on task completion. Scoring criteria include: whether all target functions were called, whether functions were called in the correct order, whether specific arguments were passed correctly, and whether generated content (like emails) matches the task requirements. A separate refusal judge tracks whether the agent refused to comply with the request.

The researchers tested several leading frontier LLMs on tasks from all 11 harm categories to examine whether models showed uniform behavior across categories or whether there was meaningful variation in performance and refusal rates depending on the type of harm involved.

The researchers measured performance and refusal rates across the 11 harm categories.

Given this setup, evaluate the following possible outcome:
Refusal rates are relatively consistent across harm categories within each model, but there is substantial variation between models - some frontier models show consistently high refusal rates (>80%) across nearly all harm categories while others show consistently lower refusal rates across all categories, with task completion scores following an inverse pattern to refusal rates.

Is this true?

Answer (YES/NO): NO